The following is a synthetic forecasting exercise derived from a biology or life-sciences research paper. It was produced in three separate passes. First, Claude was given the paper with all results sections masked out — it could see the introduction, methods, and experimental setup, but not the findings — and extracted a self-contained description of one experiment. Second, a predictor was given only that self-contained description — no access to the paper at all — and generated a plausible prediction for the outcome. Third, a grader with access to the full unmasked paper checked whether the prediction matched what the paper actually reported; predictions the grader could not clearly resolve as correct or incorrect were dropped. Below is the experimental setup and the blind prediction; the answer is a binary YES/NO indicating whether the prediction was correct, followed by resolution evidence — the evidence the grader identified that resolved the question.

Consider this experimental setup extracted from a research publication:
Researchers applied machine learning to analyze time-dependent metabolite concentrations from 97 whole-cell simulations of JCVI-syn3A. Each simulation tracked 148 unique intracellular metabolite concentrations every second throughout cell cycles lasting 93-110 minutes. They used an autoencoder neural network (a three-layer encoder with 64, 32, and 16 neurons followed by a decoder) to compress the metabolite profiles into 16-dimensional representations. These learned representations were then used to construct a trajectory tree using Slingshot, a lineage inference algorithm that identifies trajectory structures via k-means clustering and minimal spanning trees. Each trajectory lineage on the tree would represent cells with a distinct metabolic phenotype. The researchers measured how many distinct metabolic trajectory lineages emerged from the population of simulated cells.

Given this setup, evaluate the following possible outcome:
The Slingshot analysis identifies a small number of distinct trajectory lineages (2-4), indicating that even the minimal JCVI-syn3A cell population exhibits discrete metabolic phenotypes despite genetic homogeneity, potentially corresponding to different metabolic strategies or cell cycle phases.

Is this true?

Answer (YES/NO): YES